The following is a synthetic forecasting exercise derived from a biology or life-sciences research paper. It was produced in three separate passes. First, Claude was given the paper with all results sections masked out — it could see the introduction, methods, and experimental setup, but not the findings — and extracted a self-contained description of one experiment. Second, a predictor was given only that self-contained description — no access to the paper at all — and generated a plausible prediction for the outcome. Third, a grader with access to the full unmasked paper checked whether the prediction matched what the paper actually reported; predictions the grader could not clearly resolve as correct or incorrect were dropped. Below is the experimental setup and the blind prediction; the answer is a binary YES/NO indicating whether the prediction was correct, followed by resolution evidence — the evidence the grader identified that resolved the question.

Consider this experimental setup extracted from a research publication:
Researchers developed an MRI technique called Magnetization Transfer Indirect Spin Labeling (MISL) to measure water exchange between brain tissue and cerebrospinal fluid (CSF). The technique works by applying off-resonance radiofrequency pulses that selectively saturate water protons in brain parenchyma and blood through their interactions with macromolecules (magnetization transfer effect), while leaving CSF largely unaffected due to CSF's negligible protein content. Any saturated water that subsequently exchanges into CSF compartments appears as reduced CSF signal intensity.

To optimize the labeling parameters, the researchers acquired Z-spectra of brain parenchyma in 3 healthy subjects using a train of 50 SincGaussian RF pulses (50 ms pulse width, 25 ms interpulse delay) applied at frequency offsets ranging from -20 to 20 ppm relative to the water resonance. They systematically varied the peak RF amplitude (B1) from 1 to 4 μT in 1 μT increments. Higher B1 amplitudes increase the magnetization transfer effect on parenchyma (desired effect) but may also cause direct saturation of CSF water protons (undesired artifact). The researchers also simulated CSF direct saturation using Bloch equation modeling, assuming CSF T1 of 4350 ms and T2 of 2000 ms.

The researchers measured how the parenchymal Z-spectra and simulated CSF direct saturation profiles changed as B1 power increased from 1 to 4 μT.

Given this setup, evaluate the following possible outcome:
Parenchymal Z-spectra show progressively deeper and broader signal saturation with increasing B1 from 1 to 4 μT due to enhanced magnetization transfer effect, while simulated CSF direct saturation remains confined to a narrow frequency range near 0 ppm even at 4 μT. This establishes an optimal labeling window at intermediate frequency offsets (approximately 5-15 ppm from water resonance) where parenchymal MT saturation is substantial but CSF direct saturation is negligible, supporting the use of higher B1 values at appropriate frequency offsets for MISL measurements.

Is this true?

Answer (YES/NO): YES